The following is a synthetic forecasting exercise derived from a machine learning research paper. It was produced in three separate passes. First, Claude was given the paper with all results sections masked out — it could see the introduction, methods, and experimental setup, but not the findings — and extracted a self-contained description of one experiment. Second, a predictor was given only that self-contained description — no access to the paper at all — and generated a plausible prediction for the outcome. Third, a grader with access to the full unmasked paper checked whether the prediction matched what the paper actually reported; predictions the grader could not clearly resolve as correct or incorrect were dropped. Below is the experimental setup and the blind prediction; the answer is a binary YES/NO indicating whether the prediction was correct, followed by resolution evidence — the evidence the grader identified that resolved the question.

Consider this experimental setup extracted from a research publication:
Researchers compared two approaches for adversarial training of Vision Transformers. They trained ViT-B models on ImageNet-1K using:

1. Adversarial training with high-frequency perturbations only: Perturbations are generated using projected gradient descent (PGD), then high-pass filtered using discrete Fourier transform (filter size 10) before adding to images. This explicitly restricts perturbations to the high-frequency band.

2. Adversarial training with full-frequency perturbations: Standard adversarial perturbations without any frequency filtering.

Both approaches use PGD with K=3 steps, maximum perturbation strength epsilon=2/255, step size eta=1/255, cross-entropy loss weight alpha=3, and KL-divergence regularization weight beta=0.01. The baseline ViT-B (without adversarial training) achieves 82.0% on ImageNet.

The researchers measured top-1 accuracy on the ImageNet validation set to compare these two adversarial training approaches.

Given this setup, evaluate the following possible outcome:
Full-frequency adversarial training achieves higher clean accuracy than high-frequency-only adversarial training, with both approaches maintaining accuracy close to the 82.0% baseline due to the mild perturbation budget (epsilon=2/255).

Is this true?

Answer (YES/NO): NO